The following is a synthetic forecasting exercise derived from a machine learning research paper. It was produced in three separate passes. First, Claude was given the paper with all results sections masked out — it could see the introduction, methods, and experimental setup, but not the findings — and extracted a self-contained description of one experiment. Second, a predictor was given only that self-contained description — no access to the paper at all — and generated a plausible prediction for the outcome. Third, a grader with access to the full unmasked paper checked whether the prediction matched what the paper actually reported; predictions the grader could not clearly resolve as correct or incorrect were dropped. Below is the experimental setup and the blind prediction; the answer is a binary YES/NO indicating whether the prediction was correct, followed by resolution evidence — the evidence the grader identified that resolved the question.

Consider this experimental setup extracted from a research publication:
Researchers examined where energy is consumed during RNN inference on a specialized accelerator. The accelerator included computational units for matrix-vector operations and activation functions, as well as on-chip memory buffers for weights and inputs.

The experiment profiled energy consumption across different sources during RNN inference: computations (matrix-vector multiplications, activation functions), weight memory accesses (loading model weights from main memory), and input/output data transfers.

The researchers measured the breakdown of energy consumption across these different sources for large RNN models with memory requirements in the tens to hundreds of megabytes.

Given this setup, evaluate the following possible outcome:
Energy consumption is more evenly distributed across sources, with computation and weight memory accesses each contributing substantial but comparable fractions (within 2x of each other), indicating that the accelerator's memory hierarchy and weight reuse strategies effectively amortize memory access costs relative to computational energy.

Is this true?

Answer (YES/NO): NO